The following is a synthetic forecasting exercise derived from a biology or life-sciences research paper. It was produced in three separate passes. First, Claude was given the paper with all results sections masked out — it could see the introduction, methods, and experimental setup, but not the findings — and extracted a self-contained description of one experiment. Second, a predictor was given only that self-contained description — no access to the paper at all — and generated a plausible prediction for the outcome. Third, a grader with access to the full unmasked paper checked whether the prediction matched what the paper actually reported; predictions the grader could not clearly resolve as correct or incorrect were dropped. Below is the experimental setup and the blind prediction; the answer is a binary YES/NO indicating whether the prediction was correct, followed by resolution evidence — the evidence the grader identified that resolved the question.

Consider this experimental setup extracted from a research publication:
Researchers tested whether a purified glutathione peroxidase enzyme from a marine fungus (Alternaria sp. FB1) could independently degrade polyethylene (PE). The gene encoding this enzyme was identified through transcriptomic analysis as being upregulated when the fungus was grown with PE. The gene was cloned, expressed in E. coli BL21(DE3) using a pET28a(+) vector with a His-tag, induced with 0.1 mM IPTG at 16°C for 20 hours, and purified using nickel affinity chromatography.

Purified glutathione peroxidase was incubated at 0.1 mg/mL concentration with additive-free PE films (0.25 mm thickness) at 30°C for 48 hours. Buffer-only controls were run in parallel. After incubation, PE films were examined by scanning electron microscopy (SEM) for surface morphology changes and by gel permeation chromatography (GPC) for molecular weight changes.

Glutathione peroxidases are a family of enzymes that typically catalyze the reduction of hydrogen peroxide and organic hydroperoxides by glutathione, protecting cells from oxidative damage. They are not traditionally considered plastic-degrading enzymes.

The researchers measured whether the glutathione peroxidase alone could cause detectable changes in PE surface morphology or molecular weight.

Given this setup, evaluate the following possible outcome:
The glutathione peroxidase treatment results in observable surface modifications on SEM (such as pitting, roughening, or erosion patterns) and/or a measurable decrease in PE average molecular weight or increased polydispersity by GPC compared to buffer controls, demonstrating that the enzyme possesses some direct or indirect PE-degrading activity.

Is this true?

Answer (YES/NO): YES